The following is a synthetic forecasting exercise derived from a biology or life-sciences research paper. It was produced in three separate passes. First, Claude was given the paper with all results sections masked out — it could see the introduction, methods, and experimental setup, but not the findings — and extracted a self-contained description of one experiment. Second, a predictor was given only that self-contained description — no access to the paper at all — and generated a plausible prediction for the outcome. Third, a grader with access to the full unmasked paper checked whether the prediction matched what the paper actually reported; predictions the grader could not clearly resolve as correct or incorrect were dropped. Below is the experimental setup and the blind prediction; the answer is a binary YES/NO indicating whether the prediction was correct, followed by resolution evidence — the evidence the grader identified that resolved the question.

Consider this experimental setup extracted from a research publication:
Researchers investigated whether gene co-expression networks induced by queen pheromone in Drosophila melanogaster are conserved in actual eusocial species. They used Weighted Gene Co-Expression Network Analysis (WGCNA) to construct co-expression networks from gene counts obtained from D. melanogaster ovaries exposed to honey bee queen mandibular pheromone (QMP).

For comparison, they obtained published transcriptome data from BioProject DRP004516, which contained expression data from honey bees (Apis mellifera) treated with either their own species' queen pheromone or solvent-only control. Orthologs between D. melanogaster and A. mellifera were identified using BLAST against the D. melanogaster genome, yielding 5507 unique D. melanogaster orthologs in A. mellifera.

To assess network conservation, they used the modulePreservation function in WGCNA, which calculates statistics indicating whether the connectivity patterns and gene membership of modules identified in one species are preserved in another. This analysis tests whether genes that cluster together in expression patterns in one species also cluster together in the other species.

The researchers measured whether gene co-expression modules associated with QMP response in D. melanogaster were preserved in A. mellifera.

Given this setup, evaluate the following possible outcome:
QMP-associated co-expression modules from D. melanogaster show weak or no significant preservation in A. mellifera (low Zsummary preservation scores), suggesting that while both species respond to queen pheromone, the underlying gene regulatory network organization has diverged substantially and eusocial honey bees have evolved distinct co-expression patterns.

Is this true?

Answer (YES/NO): NO